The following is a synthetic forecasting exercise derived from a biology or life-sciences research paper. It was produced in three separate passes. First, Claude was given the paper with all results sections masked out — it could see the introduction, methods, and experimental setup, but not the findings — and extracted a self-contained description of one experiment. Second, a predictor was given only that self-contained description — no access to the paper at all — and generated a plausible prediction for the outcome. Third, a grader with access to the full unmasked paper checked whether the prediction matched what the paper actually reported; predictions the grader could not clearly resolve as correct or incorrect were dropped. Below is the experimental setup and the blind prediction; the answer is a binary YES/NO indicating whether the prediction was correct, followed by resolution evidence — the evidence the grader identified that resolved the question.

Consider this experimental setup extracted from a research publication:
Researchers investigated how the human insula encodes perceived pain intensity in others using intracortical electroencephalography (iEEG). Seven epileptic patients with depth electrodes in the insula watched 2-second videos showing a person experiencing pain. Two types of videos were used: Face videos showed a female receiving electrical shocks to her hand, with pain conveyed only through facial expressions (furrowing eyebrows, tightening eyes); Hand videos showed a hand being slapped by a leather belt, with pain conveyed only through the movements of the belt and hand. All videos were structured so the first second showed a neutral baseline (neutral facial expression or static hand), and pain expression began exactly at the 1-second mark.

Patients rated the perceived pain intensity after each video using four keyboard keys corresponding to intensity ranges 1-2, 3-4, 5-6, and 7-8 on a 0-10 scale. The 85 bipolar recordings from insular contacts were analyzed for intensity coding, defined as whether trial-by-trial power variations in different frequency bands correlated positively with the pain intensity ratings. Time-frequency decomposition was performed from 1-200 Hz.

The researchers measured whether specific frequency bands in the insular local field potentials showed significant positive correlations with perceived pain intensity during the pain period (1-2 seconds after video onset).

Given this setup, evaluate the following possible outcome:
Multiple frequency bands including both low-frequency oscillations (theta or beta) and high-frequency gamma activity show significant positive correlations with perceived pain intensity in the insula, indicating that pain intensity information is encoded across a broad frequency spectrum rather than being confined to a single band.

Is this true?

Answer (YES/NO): YES